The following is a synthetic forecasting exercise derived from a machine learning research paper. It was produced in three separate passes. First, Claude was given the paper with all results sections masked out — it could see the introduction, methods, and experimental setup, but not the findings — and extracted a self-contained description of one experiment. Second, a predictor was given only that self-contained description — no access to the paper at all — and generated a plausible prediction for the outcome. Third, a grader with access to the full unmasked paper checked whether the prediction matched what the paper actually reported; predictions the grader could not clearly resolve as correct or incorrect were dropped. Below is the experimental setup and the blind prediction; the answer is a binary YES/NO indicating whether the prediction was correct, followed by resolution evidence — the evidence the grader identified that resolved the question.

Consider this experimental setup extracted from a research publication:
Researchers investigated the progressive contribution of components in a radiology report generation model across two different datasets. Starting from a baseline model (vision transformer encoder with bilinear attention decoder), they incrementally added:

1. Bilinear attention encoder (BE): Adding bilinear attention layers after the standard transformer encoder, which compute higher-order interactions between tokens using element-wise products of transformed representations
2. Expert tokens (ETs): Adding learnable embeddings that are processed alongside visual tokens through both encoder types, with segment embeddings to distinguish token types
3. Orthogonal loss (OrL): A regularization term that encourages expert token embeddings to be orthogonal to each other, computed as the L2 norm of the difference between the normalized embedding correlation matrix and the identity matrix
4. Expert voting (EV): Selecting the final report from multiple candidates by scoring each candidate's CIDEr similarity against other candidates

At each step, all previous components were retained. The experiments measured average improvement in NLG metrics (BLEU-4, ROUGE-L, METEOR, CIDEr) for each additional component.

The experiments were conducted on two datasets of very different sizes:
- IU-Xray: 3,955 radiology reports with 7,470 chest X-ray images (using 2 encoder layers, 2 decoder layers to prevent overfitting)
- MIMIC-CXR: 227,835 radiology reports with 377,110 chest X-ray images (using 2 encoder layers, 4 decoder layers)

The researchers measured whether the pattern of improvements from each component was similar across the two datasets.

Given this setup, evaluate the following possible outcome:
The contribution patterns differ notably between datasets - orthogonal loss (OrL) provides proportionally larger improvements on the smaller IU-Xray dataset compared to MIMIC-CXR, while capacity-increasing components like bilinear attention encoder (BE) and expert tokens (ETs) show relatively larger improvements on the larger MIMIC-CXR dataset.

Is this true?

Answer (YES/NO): NO